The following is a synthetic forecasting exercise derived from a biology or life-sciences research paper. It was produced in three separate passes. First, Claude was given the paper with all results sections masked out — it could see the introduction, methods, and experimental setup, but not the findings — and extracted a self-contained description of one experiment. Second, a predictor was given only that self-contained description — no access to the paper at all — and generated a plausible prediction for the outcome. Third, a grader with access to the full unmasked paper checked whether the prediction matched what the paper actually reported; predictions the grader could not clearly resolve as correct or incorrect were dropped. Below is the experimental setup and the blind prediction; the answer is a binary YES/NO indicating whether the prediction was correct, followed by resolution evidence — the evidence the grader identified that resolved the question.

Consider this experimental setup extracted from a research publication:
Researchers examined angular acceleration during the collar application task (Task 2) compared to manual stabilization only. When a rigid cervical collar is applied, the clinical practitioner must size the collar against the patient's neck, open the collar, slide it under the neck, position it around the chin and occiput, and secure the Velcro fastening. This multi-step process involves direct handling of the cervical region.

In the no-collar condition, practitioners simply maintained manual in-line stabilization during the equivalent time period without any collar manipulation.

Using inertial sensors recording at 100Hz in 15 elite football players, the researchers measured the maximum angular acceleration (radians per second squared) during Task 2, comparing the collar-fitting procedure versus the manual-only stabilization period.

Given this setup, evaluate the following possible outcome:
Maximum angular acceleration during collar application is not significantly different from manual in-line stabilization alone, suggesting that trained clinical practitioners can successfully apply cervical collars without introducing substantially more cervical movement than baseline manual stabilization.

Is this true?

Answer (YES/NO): YES